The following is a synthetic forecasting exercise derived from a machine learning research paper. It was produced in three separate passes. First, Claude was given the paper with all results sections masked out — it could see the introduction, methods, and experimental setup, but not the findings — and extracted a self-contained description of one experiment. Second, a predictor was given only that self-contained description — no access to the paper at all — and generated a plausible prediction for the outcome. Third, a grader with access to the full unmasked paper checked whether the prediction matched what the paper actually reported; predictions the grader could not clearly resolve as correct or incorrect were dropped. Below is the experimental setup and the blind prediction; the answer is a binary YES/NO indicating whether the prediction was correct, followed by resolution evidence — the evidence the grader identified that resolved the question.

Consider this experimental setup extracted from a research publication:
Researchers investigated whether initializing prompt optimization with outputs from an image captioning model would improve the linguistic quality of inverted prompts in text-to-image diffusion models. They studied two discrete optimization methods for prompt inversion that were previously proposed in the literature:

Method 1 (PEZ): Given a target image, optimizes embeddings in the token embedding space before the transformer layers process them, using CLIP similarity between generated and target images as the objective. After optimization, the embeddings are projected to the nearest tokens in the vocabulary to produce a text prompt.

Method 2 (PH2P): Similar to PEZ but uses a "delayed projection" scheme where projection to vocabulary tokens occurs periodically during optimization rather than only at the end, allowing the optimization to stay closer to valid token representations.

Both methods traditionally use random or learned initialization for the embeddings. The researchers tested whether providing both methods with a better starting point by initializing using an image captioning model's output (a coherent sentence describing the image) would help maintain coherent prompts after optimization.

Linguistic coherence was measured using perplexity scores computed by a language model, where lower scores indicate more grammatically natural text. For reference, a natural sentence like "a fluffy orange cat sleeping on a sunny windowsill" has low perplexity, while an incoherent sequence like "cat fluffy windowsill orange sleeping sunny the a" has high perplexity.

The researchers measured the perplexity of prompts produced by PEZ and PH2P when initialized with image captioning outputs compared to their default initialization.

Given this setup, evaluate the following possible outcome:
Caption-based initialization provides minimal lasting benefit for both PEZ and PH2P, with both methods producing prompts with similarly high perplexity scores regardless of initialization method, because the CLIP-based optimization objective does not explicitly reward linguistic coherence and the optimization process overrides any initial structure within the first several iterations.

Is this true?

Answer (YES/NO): YES